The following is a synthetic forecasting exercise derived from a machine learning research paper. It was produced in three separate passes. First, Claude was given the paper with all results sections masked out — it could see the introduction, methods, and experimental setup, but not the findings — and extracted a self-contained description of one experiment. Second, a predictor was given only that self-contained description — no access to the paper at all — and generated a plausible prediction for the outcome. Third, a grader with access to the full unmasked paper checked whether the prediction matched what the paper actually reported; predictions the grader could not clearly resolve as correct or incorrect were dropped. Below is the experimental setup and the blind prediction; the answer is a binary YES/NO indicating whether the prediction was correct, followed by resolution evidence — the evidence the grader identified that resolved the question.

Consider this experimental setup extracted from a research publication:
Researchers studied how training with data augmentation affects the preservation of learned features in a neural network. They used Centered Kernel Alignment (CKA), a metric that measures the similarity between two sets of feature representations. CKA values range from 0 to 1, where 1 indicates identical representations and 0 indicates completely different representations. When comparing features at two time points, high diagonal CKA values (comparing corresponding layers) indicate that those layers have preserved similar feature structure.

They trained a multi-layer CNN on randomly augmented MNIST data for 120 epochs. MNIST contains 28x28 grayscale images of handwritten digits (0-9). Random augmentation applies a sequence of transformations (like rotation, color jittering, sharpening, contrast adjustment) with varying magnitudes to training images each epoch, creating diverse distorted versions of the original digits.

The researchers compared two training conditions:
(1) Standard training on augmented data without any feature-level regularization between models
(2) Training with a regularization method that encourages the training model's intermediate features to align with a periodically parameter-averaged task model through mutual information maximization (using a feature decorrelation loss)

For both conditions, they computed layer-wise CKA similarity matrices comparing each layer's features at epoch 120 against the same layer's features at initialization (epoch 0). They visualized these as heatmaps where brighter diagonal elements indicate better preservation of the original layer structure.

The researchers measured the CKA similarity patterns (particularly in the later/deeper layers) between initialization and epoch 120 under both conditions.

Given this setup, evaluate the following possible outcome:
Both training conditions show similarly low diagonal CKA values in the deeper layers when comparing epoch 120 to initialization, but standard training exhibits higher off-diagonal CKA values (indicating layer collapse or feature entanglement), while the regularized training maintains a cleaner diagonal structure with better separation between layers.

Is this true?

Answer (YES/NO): NO